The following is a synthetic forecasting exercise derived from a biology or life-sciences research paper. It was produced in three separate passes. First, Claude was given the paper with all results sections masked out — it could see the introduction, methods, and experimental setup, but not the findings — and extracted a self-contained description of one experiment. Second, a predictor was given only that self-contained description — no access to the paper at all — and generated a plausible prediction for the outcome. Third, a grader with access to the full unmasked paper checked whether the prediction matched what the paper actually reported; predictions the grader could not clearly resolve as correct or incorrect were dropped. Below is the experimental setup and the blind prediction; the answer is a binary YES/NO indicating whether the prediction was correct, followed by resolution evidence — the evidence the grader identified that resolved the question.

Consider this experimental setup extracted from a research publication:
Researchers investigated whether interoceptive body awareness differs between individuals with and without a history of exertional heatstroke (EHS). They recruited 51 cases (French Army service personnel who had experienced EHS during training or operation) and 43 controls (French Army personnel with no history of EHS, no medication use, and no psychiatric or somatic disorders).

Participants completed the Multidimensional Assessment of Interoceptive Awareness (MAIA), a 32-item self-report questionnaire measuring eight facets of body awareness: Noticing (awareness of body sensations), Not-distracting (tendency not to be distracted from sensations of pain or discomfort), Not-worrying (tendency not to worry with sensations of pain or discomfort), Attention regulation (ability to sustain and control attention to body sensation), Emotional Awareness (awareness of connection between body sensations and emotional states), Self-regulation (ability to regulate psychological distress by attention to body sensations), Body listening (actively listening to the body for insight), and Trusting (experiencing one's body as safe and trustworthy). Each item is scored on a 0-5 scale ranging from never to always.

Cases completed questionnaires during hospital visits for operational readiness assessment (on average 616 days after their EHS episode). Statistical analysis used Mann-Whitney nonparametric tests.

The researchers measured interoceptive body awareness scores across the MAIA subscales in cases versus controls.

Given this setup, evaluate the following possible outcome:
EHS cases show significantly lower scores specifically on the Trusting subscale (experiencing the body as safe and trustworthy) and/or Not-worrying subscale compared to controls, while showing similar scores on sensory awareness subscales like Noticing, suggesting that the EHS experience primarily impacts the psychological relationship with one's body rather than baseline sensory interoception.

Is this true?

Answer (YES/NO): NO